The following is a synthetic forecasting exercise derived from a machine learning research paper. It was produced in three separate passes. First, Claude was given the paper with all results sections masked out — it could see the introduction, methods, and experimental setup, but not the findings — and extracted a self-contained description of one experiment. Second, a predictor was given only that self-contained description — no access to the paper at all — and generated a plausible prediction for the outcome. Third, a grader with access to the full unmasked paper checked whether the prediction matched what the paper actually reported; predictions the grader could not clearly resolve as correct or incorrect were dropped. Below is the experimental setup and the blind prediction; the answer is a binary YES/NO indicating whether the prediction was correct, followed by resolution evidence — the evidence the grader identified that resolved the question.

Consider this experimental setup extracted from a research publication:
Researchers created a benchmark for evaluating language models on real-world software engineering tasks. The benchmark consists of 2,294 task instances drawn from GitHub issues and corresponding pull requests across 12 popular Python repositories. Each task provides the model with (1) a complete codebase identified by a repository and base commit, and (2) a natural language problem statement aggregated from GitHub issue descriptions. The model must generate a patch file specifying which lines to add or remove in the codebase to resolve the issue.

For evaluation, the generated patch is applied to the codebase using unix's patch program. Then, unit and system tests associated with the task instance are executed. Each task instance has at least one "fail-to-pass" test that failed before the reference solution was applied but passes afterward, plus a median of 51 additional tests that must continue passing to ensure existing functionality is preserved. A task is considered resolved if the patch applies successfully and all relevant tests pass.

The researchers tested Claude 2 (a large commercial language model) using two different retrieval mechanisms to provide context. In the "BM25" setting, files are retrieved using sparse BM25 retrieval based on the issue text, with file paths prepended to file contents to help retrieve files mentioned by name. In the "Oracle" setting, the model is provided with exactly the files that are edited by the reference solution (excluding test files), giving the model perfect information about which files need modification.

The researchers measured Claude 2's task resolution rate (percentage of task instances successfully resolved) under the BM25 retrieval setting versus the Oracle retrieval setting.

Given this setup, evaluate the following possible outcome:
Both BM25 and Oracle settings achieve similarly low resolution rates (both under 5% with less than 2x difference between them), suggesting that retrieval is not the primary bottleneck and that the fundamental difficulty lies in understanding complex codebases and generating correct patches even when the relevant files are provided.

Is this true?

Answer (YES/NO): NO